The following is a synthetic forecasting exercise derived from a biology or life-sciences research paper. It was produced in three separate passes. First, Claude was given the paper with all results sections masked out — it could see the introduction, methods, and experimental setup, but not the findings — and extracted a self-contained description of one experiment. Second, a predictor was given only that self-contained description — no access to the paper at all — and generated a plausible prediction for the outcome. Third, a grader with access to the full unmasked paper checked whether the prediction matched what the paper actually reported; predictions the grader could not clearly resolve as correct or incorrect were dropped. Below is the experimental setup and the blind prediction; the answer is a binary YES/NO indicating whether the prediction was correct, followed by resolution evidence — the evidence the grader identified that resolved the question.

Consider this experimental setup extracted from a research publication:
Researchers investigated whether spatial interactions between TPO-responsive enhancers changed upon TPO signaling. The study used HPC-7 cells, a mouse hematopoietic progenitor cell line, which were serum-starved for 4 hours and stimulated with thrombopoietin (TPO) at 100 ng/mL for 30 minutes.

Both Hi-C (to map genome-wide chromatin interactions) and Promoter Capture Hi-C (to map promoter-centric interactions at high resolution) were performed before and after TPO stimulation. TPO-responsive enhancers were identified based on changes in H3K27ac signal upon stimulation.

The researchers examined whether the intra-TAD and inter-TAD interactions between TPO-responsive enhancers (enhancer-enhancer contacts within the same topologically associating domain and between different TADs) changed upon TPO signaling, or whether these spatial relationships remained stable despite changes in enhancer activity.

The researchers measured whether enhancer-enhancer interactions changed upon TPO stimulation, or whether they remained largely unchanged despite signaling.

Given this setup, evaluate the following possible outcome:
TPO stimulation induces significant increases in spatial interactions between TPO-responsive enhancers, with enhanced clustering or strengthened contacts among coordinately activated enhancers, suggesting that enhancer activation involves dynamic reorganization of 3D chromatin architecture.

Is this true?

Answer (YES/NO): NO